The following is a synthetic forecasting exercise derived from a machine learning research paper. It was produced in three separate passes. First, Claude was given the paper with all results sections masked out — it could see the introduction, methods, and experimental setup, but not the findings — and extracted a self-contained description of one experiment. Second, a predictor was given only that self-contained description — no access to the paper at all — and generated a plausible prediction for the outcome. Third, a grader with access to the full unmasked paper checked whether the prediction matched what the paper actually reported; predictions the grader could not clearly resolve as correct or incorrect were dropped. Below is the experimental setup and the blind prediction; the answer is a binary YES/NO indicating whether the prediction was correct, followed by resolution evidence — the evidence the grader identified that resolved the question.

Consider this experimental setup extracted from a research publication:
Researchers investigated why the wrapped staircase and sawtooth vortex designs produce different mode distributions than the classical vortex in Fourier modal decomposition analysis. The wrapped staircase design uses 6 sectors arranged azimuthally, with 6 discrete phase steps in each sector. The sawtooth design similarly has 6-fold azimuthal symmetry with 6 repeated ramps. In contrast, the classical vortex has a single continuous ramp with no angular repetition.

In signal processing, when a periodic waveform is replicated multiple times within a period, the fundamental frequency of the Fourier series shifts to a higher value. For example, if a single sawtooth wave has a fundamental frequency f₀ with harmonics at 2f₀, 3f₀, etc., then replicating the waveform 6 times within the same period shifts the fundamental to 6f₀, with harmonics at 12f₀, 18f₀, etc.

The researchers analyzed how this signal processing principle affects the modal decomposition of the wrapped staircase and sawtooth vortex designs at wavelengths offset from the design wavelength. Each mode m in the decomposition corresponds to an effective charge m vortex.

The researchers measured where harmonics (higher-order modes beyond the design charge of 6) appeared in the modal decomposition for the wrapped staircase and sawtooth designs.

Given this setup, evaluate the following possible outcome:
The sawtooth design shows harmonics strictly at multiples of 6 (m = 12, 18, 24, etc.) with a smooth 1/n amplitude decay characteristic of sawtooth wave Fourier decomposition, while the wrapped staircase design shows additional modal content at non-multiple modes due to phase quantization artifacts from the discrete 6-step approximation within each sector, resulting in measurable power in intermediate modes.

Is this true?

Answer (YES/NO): NO